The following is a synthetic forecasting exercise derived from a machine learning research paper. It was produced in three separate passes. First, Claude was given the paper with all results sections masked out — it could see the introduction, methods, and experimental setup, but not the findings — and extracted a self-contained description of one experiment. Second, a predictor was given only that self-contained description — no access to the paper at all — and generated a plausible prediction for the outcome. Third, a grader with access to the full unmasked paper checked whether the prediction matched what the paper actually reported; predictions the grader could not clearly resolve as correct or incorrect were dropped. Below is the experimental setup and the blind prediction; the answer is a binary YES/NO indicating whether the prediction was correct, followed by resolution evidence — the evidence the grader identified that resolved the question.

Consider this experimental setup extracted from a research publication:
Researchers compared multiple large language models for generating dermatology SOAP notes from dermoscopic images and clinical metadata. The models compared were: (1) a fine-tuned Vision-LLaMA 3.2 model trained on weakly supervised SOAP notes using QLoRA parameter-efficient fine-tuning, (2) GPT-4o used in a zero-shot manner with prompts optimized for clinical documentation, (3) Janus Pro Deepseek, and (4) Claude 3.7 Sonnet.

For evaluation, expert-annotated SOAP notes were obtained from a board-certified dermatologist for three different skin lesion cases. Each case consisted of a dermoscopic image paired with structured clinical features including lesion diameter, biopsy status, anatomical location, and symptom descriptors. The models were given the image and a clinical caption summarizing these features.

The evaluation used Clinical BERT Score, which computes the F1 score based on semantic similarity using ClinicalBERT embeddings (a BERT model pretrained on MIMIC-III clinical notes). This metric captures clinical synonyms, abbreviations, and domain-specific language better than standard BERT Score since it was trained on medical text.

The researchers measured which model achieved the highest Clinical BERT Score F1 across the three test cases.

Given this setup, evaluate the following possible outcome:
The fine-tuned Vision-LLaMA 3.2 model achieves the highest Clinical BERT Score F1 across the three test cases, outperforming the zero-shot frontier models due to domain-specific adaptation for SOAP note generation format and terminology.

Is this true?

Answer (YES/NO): NO